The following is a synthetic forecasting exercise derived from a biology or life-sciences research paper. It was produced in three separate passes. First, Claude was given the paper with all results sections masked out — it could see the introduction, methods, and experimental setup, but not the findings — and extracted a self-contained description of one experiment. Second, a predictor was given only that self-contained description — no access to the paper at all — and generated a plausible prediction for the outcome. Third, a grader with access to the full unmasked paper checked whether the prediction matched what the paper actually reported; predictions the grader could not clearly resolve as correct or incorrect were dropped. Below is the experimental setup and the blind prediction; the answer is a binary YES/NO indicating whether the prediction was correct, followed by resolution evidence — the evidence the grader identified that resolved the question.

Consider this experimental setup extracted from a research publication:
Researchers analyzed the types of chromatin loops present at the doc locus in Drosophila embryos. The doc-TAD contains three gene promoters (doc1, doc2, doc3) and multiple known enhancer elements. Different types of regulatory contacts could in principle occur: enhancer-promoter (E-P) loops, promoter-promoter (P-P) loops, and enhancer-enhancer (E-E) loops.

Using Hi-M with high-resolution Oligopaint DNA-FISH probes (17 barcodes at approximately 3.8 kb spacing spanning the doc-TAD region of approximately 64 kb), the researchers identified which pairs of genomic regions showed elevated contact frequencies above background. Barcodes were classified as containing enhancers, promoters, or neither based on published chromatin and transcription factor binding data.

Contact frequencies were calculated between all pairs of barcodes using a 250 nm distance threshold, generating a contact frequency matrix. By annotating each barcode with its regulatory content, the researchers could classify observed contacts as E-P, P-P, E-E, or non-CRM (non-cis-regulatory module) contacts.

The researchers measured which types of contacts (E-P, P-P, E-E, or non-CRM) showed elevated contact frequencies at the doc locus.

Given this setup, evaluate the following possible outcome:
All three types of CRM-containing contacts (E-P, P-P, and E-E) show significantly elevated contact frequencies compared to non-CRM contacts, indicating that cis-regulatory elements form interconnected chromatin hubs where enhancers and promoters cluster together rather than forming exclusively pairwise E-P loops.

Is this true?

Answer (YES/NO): NO